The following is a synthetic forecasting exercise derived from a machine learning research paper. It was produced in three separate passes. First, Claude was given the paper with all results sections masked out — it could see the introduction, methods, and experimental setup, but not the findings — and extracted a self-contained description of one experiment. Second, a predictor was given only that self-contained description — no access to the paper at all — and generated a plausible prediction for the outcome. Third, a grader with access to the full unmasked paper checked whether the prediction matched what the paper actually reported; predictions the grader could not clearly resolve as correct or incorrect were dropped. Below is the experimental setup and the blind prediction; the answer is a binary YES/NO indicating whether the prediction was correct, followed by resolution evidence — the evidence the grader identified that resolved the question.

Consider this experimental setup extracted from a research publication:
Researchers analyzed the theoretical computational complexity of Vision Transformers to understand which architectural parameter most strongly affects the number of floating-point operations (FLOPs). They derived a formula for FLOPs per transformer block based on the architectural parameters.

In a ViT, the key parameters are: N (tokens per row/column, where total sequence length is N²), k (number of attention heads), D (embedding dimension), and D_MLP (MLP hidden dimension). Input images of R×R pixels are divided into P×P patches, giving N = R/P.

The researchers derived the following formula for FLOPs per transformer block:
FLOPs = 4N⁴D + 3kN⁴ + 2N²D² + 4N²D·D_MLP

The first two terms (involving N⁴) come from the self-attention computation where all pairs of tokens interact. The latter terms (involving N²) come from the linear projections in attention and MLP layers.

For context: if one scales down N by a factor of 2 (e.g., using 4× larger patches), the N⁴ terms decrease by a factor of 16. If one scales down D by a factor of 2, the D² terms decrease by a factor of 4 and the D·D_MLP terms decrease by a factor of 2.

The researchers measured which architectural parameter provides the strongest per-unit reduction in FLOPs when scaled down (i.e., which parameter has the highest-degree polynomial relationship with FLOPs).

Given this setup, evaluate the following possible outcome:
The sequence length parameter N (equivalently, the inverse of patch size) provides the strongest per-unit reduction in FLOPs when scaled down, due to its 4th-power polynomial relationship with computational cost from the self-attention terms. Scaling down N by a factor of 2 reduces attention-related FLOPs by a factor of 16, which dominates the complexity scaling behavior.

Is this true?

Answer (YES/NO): YES